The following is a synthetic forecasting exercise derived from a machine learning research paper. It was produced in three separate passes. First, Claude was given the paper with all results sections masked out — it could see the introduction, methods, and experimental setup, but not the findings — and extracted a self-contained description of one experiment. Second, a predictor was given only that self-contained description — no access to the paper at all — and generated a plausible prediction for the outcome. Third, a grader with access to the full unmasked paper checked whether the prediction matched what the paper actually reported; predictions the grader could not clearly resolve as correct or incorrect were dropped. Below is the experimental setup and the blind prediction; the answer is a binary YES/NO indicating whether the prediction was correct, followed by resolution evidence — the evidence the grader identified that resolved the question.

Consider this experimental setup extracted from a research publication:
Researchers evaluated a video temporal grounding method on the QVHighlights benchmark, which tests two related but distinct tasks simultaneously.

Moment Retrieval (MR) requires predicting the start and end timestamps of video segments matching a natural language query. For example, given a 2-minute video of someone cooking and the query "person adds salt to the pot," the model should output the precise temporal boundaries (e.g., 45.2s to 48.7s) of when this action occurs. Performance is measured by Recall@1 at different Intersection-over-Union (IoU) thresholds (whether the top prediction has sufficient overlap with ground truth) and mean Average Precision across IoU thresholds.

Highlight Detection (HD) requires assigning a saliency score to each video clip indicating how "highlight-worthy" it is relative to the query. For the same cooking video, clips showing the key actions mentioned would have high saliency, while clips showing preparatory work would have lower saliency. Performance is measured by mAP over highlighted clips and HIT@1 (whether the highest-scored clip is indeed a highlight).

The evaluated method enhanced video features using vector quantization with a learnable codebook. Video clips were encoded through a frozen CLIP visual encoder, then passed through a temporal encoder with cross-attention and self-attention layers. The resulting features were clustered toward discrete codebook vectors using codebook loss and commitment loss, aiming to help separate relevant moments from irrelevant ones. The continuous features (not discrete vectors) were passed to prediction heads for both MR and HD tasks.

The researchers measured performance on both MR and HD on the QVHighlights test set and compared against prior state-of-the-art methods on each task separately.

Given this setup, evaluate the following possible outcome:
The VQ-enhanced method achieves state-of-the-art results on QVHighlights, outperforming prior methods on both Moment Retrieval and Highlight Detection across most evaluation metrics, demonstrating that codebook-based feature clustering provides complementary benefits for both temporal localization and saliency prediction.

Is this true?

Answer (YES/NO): NO